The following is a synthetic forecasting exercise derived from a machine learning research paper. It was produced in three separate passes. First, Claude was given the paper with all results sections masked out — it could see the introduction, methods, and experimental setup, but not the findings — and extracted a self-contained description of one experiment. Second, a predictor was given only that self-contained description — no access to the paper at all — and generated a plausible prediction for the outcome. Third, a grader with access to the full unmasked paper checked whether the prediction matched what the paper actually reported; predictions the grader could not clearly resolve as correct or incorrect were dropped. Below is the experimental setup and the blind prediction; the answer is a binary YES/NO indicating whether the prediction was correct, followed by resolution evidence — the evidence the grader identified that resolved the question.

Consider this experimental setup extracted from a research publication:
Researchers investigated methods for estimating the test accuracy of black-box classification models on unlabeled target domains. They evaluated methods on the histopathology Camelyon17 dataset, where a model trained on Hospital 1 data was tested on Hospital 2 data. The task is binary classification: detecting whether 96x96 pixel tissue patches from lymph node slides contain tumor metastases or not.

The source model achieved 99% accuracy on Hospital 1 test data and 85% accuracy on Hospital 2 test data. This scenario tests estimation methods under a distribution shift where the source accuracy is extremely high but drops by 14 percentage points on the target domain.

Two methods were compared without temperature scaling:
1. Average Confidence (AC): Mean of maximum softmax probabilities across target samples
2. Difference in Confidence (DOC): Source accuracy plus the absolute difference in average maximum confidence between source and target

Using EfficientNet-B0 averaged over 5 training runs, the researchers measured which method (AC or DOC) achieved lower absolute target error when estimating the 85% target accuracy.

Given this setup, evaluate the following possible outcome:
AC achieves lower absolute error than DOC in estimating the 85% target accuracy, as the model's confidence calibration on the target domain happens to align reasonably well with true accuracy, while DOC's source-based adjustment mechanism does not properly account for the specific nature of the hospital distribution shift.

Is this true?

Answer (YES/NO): YES